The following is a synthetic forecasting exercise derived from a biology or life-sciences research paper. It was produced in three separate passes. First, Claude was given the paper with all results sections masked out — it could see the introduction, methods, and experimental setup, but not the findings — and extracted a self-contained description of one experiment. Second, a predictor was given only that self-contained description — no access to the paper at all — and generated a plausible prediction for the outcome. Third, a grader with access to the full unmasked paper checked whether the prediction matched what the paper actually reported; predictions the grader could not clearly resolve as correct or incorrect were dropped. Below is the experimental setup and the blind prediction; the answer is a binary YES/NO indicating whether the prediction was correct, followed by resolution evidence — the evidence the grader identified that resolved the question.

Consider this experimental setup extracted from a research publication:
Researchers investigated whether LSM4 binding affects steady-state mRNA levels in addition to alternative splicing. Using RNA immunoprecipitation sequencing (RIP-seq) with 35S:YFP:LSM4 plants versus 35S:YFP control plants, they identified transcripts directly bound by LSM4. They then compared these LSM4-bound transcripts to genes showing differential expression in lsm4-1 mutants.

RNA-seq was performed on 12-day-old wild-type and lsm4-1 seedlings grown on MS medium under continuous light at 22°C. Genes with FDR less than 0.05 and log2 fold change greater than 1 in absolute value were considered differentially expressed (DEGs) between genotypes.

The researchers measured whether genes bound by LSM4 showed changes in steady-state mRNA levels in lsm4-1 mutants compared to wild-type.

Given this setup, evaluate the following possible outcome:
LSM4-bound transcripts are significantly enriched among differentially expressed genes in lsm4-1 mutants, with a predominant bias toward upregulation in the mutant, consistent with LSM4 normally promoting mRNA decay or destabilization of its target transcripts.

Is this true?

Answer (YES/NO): NO